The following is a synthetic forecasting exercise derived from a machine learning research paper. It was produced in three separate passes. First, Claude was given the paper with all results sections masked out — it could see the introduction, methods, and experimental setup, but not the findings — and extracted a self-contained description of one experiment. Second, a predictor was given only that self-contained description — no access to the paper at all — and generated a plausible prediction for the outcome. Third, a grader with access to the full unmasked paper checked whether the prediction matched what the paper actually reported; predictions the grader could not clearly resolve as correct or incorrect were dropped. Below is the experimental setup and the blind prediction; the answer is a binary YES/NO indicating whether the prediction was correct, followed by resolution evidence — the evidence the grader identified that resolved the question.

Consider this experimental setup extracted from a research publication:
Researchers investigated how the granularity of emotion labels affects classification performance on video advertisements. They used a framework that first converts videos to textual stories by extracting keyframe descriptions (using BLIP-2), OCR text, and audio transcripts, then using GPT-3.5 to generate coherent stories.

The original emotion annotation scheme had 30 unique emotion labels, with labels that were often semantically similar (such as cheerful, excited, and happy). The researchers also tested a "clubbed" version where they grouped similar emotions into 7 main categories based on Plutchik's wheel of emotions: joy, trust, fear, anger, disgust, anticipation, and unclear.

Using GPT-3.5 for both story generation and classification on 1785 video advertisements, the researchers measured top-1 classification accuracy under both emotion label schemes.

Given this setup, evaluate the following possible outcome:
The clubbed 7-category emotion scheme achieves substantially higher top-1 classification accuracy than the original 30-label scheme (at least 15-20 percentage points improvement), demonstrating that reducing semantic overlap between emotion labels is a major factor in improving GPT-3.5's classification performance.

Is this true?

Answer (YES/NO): YES